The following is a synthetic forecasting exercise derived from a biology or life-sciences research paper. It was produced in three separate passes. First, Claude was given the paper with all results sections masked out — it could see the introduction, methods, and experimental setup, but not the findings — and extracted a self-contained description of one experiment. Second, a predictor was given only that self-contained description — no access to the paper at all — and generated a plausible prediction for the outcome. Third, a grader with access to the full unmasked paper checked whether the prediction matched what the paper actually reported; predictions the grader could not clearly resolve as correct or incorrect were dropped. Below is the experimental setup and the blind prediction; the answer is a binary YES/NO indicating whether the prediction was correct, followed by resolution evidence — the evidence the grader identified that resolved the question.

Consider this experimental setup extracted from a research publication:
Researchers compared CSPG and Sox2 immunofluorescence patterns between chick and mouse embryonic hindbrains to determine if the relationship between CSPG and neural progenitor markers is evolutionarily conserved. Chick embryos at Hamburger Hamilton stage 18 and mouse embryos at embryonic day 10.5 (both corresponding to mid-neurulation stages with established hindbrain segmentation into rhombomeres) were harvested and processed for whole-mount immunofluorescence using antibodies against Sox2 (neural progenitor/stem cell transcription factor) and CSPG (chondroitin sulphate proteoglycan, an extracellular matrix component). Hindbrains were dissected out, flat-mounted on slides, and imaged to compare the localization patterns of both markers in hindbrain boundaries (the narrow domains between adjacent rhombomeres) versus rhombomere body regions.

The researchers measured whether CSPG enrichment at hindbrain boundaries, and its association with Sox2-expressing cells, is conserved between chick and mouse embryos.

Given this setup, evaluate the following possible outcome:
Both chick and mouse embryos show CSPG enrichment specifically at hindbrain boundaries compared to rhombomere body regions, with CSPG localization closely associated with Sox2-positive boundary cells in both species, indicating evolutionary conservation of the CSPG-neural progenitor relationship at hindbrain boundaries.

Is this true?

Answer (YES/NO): YES